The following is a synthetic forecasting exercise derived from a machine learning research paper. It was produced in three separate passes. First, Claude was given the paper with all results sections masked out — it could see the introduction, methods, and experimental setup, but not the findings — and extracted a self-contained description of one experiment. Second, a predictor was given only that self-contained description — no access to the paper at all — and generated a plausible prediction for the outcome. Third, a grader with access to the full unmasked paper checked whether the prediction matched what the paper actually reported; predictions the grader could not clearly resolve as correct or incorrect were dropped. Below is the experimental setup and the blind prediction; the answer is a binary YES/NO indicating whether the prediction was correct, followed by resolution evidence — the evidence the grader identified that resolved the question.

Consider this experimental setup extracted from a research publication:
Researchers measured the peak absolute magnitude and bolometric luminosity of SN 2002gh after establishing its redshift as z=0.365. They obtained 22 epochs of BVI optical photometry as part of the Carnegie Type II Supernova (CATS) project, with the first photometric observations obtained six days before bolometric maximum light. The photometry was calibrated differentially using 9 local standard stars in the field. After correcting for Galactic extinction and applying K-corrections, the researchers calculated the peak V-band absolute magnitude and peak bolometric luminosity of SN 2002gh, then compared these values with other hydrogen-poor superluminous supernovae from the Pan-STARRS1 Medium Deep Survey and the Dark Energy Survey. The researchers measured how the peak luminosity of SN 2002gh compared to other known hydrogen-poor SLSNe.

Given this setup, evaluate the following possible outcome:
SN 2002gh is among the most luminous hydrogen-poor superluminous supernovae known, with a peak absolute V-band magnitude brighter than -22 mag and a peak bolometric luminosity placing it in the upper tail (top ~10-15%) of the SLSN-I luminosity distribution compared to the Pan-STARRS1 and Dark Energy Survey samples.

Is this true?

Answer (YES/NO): YES